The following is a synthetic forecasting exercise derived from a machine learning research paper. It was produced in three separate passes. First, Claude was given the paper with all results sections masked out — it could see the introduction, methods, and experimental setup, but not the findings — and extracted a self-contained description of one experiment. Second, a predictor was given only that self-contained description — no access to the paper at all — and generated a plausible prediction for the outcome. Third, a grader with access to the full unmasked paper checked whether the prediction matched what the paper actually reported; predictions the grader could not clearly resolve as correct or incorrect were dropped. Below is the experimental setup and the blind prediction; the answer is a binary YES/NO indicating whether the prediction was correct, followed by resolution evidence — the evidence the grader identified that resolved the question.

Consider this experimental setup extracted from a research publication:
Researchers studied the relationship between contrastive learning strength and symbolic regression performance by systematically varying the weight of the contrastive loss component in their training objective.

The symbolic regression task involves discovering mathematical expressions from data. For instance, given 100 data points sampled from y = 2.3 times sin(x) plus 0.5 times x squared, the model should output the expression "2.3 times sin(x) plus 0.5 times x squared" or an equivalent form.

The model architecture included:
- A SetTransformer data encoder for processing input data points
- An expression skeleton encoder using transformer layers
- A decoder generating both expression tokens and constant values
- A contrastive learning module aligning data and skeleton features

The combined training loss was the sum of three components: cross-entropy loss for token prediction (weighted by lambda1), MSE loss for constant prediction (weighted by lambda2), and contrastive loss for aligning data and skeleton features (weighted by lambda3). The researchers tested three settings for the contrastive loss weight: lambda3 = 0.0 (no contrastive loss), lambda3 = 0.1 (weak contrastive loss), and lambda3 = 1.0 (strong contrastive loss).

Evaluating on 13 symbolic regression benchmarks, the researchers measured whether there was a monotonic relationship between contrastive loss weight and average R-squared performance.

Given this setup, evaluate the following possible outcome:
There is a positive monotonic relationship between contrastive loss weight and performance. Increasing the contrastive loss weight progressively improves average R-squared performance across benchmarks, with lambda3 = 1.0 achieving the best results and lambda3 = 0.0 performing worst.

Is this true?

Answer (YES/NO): YES